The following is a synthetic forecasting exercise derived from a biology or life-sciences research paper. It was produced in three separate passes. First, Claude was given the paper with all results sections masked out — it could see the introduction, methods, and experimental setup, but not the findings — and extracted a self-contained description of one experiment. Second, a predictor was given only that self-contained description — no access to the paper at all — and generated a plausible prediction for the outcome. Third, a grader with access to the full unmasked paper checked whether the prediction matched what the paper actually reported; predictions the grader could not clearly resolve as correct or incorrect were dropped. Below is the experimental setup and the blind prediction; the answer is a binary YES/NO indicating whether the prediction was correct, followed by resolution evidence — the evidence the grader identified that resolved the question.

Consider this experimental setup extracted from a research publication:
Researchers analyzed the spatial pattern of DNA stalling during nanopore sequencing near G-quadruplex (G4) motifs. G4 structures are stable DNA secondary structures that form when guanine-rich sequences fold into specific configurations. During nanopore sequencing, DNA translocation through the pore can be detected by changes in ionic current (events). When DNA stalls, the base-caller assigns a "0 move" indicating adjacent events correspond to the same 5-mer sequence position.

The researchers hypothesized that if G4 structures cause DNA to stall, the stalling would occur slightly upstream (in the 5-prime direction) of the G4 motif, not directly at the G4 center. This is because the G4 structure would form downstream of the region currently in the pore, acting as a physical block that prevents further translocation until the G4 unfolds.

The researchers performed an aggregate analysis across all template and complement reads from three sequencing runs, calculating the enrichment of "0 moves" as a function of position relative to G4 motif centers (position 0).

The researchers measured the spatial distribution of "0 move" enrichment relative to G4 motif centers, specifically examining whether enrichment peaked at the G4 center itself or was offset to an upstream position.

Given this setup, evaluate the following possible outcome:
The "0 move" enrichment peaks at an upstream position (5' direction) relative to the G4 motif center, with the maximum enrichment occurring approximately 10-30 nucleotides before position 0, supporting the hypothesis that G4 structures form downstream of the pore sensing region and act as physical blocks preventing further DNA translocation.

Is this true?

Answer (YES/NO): YES